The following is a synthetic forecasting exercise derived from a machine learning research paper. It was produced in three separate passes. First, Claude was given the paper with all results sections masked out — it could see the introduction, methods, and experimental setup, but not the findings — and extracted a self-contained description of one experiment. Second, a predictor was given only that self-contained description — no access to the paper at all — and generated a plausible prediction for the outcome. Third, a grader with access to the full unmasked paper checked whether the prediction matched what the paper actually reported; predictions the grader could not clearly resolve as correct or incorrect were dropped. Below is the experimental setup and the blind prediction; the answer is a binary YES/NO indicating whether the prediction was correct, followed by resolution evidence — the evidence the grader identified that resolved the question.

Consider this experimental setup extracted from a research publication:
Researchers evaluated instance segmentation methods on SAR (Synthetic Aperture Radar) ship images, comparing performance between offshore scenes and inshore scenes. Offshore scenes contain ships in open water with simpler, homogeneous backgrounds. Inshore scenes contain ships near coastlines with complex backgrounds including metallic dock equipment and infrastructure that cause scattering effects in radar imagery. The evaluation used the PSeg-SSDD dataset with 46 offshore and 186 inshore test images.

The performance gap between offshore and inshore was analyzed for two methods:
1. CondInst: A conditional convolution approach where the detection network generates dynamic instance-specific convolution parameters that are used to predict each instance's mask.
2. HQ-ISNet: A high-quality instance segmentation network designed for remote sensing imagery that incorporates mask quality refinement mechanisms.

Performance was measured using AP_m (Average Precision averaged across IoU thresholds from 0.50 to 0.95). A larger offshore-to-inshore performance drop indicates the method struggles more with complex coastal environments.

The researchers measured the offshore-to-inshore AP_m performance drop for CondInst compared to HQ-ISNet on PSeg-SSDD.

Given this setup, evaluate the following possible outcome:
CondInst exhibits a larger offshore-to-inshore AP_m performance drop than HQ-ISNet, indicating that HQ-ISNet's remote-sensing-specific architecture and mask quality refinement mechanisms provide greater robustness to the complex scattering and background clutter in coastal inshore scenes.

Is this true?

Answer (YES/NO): NO